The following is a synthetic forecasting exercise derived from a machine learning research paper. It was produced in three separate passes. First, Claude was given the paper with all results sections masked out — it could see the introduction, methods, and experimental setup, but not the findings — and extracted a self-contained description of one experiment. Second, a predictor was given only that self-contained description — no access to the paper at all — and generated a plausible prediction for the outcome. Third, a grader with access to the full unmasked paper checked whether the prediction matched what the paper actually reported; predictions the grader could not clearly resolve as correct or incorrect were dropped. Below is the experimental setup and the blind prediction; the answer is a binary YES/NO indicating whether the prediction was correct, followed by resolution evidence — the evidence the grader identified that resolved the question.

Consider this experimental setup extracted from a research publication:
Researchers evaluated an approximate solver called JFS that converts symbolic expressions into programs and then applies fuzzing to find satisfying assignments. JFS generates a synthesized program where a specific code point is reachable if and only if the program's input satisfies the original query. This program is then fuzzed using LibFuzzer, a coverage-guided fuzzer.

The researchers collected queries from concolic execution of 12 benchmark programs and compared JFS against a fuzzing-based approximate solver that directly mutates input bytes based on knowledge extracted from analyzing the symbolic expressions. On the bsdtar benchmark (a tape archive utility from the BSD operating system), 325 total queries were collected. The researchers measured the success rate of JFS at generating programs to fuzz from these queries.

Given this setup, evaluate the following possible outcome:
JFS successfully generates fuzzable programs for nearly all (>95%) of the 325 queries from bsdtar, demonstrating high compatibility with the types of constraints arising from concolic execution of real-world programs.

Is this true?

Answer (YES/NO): NO